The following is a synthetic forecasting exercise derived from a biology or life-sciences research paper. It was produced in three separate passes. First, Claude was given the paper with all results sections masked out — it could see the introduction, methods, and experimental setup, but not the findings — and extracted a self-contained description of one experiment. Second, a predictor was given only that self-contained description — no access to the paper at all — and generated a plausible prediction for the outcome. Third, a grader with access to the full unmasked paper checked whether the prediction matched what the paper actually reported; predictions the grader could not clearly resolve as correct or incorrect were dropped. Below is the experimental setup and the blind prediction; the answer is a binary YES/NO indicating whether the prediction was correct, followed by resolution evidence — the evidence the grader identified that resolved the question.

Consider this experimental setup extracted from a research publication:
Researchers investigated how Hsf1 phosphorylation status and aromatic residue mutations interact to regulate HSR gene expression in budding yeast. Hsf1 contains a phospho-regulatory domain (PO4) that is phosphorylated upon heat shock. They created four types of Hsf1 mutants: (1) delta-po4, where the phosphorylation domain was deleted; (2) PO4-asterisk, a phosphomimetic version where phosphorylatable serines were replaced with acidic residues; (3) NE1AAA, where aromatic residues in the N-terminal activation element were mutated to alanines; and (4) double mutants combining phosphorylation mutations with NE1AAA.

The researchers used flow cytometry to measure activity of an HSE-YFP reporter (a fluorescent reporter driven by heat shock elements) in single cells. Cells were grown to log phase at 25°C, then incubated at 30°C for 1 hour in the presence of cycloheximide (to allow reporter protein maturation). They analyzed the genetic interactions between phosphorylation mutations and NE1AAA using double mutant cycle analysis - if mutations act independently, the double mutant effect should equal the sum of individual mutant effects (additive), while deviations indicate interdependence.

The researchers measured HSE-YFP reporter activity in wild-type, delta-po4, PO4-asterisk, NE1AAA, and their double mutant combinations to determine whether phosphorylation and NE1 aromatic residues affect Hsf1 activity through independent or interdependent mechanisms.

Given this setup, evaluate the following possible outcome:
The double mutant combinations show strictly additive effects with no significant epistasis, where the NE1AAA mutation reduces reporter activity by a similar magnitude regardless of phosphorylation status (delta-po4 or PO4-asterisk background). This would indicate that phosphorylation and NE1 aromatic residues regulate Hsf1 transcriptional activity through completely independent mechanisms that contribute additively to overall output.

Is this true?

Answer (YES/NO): YES